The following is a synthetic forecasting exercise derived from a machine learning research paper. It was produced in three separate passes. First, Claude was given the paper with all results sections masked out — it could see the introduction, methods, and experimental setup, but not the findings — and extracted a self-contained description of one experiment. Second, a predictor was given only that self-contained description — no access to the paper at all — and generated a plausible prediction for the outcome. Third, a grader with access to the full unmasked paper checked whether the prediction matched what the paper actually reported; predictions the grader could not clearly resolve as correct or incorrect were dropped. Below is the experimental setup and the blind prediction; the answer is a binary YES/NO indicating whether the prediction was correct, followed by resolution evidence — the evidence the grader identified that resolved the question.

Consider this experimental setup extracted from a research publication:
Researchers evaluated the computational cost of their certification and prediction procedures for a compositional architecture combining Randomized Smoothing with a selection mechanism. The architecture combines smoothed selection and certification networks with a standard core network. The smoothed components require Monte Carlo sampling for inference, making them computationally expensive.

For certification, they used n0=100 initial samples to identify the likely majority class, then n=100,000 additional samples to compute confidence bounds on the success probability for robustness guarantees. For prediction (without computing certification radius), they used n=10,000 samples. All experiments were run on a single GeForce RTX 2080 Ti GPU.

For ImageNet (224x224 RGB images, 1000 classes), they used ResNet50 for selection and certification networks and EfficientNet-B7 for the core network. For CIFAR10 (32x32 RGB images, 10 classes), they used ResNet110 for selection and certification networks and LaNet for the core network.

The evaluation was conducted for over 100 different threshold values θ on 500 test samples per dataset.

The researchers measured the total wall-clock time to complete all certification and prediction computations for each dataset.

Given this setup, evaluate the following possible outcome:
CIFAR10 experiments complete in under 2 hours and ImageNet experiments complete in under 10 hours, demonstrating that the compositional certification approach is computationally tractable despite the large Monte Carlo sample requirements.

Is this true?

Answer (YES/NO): NO